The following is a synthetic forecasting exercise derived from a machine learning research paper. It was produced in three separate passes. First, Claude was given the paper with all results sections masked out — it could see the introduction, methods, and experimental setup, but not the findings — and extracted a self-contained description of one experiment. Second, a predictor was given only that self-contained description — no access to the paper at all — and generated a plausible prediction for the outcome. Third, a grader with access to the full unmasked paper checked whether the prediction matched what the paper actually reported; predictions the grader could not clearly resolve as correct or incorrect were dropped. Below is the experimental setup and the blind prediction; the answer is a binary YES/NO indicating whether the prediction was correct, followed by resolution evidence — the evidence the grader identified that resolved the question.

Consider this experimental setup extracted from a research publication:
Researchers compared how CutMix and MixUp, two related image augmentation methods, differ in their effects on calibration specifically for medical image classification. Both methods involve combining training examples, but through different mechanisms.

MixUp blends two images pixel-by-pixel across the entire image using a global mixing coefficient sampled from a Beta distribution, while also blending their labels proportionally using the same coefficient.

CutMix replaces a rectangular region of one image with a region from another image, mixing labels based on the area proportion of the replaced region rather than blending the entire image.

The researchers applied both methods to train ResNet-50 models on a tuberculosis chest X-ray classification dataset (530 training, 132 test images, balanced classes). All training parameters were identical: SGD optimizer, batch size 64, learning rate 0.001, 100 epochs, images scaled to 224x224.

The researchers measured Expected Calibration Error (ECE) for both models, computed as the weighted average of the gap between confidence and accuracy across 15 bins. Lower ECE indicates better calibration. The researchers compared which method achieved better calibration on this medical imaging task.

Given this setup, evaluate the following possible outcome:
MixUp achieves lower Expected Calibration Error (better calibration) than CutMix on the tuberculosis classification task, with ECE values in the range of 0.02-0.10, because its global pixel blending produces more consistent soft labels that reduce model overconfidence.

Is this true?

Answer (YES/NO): NO